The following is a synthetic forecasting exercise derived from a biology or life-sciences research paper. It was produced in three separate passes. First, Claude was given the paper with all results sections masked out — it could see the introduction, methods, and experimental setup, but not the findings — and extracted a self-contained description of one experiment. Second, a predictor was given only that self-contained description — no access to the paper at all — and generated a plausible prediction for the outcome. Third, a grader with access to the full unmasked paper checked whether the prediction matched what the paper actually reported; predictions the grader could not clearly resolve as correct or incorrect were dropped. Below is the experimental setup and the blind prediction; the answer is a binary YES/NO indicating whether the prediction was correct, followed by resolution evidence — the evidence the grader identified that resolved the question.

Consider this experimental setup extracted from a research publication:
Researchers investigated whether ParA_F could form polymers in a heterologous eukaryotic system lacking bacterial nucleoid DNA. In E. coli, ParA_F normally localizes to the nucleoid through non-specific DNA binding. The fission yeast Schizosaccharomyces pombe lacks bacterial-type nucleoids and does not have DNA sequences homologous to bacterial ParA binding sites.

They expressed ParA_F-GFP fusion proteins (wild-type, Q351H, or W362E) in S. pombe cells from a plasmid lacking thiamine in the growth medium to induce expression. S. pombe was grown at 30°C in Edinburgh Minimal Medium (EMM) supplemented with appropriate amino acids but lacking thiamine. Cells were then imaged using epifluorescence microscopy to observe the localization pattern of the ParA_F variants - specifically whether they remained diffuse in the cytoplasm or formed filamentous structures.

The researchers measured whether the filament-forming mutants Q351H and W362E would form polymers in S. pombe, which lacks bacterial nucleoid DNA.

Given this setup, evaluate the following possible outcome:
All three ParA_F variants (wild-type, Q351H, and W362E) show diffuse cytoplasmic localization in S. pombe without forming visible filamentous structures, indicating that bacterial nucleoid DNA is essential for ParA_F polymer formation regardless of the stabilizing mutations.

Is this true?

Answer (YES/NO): NO